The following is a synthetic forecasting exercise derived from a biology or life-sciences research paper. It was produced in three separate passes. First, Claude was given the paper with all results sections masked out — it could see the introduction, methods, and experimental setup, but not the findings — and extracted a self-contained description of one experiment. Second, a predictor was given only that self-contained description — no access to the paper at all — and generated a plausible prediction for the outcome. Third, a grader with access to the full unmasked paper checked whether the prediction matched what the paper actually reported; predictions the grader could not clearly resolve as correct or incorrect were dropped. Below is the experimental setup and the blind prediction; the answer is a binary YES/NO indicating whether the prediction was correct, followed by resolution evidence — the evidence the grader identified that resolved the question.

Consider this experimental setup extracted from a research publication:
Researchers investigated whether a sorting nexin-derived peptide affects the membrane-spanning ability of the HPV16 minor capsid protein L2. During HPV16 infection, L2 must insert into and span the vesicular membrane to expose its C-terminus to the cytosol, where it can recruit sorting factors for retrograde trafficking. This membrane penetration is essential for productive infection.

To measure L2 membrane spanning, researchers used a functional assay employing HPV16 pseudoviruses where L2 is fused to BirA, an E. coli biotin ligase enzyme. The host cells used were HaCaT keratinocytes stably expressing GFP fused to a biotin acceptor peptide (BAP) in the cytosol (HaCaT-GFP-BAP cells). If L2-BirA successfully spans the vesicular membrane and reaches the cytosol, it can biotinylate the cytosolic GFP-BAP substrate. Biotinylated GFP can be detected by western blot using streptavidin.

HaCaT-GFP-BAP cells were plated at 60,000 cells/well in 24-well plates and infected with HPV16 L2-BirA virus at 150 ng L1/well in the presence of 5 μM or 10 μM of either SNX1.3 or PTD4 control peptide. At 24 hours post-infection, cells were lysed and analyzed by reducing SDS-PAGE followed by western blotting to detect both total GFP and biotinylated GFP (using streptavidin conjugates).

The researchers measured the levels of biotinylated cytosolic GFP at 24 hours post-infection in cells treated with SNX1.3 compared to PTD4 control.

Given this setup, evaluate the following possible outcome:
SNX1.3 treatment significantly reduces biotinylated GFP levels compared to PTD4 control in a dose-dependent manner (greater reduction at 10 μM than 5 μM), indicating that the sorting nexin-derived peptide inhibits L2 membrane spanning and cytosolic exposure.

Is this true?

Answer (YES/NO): YES